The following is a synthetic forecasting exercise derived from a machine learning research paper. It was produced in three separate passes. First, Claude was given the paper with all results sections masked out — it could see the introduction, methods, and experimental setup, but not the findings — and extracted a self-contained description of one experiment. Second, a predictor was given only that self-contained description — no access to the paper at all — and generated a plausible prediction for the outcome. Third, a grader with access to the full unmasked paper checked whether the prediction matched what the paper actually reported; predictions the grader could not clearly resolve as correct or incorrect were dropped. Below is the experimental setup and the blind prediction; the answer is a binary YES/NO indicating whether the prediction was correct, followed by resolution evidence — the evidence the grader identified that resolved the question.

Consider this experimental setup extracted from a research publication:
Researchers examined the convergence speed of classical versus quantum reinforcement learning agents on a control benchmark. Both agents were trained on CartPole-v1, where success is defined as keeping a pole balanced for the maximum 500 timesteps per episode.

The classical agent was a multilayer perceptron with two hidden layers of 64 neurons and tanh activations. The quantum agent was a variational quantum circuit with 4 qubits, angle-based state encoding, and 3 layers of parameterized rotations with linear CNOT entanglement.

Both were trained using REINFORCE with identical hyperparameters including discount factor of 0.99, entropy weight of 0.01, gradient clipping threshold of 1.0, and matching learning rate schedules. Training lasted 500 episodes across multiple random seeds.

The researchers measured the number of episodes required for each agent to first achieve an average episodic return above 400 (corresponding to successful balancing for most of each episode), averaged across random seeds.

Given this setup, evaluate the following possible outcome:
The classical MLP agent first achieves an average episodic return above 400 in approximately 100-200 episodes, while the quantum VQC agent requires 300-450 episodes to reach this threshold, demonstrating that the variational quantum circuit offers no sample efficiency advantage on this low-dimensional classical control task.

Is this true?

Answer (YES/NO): NO